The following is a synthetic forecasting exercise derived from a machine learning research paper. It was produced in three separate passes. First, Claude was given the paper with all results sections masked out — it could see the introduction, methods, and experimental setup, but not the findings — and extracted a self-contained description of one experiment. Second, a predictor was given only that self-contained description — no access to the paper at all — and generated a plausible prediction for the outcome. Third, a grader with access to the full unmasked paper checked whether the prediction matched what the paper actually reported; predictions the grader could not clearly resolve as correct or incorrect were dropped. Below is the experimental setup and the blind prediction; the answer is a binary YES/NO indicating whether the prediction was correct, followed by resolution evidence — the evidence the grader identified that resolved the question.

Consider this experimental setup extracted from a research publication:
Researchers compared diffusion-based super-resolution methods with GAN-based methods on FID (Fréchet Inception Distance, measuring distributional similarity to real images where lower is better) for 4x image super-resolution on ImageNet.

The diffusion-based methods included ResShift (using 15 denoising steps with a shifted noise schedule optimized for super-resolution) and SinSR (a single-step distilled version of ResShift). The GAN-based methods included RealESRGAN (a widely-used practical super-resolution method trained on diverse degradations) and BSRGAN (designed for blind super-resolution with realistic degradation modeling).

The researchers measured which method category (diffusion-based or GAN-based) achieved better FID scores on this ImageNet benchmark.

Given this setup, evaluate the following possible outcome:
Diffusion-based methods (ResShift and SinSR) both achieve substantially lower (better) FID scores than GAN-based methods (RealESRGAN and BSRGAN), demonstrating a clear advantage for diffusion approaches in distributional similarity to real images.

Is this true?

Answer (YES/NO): YES